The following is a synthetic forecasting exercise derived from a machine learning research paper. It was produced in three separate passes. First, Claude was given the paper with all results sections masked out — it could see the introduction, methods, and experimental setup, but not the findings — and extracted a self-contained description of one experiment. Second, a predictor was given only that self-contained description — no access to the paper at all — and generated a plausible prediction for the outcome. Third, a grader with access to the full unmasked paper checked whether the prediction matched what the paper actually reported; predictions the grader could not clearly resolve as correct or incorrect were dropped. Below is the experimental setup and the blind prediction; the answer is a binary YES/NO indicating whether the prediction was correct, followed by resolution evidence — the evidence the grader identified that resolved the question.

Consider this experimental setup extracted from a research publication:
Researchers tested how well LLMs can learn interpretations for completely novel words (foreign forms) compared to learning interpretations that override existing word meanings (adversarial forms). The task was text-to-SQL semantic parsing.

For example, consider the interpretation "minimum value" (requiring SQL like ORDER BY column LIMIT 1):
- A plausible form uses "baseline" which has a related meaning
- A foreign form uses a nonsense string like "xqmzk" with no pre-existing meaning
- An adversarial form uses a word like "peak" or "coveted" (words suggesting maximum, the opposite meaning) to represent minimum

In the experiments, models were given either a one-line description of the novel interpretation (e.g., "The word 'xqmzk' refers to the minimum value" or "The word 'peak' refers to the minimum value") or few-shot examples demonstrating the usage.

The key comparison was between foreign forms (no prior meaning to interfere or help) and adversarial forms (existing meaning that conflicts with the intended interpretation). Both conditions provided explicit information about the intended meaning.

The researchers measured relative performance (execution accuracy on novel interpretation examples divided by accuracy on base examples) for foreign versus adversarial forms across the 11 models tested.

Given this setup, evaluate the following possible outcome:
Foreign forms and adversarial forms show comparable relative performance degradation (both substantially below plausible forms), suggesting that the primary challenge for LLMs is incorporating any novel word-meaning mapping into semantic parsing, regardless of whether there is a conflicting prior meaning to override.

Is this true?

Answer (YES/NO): NO